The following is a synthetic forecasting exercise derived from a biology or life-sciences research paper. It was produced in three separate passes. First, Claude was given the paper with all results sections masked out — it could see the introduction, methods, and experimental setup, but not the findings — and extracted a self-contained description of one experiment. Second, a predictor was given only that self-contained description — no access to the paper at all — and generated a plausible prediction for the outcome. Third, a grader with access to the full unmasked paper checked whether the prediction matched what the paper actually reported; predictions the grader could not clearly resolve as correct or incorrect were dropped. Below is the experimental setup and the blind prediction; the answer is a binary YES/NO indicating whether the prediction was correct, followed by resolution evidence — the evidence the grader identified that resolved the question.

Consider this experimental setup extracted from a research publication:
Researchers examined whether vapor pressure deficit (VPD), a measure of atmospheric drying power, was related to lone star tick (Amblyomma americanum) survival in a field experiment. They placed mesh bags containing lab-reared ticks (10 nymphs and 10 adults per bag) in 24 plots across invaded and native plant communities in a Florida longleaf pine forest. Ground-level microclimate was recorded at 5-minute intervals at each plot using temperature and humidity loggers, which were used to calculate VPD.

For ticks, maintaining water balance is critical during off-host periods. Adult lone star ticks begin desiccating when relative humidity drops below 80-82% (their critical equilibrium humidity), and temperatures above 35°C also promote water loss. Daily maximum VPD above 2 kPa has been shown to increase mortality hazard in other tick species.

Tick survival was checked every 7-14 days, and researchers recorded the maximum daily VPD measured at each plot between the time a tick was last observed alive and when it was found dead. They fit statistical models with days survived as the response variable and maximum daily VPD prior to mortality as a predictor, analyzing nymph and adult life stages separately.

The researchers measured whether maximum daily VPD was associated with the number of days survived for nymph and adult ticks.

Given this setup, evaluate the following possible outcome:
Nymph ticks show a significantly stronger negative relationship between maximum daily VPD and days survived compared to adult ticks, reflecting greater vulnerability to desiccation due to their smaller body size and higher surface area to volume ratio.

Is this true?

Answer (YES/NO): NO